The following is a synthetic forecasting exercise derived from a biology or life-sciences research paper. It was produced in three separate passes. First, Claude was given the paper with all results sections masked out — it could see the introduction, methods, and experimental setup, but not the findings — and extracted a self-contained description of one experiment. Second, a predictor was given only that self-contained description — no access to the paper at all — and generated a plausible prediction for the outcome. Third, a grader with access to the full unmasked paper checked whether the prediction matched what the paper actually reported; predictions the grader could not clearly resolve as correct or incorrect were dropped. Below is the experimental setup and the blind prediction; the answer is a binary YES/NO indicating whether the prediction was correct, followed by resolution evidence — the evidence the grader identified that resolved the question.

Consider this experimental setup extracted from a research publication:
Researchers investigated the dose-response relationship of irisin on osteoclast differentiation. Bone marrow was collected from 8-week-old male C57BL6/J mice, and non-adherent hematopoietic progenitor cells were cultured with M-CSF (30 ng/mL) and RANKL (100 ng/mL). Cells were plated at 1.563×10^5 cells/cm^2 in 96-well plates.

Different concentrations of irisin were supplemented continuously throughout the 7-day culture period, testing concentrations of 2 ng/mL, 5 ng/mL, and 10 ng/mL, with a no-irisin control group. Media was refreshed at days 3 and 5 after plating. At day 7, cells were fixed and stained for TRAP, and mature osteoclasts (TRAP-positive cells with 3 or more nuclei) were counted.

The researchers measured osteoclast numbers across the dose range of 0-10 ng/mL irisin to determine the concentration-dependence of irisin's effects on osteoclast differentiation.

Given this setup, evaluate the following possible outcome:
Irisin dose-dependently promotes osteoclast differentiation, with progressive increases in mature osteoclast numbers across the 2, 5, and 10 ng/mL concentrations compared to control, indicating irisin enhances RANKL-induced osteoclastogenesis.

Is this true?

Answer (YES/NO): YES